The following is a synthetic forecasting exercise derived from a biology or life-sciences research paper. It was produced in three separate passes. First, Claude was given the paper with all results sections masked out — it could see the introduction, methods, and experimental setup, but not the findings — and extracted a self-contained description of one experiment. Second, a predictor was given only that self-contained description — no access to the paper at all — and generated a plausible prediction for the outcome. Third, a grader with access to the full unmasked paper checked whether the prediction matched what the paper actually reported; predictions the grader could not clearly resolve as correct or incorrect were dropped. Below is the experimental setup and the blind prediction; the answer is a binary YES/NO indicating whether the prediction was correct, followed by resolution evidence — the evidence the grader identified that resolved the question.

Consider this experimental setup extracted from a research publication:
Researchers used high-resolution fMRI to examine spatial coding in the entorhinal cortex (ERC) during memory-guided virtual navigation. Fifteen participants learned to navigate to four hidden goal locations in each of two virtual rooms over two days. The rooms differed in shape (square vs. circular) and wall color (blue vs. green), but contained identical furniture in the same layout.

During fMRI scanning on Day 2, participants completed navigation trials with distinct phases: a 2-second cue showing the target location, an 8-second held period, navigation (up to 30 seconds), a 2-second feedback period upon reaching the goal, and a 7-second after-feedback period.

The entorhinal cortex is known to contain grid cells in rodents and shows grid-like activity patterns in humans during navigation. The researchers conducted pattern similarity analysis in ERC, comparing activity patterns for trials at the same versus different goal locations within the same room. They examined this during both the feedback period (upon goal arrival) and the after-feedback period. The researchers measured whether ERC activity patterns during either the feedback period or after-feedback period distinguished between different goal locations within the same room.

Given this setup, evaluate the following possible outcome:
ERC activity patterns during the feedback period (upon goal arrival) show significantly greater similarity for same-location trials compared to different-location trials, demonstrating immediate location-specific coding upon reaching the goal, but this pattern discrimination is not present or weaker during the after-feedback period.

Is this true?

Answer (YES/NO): NO